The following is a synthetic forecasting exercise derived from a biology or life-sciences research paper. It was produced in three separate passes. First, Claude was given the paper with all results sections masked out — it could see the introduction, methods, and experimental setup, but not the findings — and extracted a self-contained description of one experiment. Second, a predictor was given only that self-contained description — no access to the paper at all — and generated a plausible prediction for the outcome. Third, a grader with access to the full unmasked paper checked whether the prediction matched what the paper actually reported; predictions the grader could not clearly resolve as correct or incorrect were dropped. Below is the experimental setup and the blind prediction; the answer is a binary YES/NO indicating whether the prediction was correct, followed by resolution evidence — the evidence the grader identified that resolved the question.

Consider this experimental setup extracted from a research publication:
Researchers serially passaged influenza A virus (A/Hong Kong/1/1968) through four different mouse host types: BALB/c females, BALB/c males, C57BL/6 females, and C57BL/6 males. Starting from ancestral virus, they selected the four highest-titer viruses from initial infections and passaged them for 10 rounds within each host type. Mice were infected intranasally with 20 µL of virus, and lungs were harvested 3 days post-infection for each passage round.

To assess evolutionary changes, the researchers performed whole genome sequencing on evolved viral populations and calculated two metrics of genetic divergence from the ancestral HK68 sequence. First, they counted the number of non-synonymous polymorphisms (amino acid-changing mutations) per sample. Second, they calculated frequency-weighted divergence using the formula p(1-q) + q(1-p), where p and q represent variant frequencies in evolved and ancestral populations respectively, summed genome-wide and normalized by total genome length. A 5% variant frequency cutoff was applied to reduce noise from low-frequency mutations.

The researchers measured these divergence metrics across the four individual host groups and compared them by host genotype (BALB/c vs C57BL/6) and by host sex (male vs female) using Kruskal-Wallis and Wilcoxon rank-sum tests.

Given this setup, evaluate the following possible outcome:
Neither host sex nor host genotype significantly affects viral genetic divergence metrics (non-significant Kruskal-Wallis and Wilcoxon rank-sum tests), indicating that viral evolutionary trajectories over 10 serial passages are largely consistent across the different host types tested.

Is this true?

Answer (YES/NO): NO